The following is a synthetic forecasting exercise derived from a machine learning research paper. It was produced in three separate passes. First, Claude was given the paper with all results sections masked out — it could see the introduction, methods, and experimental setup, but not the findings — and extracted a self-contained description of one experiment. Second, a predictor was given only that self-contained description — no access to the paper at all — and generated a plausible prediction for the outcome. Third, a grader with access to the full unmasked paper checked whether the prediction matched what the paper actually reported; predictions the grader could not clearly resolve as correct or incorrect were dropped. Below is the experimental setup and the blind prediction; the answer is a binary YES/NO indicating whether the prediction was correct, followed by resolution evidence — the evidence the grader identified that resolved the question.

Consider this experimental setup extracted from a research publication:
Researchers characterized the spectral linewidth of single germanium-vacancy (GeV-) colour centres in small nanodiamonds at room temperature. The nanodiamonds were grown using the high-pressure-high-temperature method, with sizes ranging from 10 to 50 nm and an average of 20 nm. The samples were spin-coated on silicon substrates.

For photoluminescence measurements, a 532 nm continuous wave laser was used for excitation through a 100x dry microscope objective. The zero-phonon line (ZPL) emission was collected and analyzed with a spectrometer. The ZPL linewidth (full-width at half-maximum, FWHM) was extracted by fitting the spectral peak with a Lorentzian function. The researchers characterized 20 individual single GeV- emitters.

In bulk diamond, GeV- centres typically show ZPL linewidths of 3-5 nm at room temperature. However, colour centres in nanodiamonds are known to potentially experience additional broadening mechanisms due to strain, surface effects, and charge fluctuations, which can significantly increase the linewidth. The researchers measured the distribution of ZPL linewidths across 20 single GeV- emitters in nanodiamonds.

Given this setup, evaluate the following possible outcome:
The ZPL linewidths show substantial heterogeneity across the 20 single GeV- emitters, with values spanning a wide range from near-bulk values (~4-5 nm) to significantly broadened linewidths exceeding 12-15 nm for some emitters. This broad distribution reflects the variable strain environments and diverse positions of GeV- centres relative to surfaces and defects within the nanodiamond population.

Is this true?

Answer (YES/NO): NO